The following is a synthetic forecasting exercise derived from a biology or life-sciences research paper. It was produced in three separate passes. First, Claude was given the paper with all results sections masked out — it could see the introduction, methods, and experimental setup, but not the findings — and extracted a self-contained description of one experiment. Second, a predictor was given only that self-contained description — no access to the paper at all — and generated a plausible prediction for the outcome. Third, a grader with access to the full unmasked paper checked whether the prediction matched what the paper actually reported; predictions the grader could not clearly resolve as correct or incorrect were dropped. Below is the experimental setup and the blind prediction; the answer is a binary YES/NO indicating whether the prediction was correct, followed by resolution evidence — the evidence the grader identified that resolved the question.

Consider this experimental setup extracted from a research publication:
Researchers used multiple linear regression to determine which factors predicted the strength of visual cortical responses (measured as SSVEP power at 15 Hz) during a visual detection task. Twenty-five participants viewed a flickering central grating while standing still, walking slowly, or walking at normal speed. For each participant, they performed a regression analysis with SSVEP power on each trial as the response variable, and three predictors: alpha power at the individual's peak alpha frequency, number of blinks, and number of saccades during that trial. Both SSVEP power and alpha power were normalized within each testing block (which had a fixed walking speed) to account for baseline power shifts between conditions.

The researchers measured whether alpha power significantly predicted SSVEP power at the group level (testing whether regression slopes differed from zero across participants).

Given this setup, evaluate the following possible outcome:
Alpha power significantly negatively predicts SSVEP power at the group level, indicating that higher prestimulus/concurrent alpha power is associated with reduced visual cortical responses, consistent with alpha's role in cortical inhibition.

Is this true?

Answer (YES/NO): NO